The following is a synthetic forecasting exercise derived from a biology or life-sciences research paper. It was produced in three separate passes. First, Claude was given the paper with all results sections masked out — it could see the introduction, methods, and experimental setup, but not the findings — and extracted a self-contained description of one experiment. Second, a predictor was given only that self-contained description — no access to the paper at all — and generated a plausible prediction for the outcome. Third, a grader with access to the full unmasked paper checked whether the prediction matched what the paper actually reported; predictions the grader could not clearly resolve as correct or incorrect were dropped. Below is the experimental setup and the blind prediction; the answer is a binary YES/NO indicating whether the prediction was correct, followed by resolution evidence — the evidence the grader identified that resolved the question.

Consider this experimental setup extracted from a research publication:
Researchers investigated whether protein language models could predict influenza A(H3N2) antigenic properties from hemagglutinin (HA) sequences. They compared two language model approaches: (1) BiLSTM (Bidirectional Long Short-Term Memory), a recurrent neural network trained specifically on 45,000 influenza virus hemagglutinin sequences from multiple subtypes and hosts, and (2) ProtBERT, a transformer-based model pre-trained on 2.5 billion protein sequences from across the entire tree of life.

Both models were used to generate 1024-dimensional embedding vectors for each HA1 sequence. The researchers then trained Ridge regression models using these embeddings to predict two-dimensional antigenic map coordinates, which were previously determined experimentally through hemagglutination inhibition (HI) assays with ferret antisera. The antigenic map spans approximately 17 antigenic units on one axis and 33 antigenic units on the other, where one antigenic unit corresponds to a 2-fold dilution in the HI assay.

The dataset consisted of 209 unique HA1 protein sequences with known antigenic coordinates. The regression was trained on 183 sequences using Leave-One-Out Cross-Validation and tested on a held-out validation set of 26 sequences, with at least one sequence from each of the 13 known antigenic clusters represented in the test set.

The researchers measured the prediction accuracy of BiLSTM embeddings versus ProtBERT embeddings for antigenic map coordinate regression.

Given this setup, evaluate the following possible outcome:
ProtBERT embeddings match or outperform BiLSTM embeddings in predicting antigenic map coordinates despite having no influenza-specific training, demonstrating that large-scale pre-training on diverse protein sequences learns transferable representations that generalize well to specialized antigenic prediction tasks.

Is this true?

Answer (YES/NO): YES